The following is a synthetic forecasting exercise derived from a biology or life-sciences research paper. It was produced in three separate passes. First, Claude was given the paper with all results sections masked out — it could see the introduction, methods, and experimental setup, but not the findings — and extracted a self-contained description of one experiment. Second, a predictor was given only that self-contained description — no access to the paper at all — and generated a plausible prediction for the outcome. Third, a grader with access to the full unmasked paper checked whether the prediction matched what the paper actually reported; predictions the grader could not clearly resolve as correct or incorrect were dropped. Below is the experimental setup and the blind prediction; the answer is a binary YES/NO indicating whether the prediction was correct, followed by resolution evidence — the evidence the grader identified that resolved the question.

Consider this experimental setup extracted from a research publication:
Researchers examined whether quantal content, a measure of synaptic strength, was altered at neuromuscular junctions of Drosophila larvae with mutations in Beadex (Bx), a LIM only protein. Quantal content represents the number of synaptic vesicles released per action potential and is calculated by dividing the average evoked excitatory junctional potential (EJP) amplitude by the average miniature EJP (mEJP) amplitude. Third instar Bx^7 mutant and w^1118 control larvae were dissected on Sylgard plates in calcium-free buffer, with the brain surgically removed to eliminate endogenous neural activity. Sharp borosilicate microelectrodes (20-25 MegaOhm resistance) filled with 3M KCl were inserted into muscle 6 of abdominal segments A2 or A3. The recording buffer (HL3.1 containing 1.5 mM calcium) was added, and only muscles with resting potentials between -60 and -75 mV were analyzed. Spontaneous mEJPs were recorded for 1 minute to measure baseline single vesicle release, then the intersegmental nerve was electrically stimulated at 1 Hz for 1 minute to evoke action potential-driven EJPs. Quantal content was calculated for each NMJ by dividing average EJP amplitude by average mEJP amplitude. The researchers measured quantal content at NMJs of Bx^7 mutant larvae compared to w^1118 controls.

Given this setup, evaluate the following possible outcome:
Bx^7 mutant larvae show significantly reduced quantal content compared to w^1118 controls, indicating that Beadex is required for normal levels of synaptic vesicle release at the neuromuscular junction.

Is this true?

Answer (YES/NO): NO